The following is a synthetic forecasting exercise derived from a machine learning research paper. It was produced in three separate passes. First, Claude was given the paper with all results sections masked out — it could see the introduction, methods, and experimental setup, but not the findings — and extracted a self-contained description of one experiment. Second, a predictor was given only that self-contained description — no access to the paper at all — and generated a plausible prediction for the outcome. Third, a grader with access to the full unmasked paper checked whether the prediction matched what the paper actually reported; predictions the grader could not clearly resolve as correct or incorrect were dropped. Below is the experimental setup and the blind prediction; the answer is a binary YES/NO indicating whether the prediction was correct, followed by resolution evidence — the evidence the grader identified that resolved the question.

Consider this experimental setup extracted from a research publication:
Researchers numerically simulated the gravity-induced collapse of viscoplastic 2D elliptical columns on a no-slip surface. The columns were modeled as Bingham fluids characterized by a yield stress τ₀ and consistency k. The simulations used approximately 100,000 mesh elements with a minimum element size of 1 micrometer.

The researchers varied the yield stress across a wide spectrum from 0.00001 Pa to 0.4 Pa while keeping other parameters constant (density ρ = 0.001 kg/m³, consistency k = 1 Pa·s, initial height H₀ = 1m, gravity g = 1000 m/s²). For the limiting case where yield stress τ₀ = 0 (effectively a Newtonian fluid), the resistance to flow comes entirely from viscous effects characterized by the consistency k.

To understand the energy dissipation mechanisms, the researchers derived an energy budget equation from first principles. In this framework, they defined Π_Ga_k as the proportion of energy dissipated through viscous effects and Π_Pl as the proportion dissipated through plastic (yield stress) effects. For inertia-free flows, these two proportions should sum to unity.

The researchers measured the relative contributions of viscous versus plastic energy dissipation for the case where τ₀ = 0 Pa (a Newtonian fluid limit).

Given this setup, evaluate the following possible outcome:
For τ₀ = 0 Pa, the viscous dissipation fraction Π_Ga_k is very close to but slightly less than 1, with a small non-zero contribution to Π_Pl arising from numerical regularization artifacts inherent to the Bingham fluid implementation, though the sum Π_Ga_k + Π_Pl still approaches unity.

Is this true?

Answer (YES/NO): NO